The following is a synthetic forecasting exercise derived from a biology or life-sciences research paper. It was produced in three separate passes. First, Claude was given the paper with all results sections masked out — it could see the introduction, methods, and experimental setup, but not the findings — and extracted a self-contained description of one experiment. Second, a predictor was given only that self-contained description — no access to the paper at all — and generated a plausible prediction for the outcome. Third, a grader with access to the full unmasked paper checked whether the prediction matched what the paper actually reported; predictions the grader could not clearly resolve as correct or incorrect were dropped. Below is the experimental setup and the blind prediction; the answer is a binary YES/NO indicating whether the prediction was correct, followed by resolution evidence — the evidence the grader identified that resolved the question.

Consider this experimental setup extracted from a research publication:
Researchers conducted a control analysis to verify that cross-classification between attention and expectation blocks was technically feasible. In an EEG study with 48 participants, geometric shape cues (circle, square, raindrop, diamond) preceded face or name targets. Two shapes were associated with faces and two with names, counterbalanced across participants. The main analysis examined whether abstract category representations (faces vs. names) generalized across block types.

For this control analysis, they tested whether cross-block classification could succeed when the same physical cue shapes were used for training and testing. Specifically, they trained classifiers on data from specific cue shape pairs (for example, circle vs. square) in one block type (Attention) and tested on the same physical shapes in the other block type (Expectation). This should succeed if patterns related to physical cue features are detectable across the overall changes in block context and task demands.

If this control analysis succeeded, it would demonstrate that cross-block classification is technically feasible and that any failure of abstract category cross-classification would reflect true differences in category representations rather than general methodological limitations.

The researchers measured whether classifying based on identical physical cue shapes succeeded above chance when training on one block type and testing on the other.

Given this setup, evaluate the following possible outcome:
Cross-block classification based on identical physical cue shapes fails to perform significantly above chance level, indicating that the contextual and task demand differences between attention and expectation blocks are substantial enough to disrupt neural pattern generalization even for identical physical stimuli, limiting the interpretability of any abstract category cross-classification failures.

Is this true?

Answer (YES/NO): NO